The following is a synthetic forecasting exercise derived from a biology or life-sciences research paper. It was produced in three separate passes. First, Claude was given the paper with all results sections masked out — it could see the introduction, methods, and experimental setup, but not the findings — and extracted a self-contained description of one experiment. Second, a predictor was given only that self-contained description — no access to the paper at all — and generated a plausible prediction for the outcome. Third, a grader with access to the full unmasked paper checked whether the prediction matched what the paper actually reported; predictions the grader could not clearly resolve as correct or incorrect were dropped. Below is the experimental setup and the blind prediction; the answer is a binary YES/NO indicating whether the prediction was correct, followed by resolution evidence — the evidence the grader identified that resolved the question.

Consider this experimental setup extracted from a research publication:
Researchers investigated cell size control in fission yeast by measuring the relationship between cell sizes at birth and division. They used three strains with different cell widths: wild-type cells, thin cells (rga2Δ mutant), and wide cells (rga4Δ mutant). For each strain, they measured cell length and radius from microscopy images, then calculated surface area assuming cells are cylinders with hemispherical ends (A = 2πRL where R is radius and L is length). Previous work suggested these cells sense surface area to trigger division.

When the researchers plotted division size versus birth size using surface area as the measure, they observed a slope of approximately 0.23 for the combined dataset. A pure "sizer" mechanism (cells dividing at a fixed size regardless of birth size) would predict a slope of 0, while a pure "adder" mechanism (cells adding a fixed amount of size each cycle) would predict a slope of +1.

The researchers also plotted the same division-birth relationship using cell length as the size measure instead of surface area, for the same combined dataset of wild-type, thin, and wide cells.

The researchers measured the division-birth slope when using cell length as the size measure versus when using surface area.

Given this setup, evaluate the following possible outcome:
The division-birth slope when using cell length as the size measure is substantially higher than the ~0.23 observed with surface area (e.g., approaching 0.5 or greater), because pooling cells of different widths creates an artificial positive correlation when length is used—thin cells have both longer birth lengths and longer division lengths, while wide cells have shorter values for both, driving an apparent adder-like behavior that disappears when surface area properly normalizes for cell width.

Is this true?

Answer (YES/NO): YES